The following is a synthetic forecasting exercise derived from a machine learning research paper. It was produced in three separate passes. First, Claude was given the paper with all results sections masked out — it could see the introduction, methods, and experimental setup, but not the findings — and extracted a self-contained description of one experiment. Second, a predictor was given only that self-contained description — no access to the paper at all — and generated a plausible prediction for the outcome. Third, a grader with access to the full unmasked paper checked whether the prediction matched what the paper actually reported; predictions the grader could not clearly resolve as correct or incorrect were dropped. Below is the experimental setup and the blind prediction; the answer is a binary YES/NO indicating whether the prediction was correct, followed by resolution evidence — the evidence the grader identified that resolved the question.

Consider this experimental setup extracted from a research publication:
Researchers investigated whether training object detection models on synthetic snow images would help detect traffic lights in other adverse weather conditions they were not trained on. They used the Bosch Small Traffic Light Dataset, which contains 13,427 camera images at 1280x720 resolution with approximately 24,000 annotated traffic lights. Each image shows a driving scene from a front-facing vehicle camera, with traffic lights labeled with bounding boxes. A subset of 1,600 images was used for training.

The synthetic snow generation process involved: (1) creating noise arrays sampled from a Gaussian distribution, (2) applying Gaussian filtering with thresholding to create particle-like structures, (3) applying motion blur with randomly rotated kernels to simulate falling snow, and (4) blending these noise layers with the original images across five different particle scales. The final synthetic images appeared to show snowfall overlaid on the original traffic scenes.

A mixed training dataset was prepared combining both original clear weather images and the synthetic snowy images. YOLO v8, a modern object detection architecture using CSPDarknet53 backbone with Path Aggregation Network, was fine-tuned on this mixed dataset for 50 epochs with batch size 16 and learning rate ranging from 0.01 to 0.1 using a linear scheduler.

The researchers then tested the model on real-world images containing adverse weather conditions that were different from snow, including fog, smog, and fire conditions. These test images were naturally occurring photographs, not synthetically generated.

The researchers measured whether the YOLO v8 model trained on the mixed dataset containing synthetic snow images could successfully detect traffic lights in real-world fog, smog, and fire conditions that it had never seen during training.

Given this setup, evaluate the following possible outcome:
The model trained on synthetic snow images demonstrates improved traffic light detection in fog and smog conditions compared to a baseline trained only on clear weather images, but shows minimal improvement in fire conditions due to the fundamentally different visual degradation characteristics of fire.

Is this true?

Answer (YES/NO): NO